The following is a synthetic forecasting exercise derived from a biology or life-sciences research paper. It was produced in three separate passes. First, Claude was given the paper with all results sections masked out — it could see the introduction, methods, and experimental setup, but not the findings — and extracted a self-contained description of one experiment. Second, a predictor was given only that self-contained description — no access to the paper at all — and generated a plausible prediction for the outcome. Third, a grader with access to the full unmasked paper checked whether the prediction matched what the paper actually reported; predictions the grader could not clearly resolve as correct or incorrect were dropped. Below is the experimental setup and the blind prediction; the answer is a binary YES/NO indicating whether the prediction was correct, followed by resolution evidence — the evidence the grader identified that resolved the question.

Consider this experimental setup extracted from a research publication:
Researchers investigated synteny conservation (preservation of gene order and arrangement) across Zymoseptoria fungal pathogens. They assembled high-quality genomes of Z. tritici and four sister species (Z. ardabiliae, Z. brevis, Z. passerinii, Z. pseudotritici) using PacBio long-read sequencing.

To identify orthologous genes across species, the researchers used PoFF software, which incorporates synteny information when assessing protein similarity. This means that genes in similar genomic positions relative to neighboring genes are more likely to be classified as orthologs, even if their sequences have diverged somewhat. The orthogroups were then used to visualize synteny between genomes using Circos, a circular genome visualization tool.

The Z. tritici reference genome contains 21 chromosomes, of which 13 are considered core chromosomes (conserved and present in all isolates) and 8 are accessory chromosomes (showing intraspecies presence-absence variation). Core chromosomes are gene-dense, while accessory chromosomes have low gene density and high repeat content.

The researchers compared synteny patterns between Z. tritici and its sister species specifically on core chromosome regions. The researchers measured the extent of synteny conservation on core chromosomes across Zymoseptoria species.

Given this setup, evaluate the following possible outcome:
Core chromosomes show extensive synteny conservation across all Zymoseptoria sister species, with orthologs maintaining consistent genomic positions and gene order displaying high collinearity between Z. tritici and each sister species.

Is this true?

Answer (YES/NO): YES